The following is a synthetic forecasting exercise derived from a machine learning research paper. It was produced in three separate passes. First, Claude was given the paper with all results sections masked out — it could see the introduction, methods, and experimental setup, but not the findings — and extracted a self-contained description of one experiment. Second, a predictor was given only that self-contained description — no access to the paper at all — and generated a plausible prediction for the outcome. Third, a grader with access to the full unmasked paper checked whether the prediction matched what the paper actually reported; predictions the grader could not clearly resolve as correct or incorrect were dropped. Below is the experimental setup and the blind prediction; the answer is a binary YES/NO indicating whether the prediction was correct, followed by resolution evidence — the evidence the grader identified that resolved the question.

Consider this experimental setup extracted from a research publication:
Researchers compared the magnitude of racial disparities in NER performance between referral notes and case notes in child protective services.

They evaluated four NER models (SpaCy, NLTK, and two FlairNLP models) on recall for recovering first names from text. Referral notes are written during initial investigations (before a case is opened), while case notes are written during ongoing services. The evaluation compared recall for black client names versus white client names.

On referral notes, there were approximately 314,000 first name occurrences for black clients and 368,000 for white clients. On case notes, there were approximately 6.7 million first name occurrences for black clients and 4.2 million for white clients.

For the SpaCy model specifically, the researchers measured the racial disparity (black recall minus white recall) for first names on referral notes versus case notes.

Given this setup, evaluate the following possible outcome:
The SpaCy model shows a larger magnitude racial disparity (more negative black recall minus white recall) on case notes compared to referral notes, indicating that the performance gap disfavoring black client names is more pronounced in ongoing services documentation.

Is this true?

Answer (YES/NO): YES